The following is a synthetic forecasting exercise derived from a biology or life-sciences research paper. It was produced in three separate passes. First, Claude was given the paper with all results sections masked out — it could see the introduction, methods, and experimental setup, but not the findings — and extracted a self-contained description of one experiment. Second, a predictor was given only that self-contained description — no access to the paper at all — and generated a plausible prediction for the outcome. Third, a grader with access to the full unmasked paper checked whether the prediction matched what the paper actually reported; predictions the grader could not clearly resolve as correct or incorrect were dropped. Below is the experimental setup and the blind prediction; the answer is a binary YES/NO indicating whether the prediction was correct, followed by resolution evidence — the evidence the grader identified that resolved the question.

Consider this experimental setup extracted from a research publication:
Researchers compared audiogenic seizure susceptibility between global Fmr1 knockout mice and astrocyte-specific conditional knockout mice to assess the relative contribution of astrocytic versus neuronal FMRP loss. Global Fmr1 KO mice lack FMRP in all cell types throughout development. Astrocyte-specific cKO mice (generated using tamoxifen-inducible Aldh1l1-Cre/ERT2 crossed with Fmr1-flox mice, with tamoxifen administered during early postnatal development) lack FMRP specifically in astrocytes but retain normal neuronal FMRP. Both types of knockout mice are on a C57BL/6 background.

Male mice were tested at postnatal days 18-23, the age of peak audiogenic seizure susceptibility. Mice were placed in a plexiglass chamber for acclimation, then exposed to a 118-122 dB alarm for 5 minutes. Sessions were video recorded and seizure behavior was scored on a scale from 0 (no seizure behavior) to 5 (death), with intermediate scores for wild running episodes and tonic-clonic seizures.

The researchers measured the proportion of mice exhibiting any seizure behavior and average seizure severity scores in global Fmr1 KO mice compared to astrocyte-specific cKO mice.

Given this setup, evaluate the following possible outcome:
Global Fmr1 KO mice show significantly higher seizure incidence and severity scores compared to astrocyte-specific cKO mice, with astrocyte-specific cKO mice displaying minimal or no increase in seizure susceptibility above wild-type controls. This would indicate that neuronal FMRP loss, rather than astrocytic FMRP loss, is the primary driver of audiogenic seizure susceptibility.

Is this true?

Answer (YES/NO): NO